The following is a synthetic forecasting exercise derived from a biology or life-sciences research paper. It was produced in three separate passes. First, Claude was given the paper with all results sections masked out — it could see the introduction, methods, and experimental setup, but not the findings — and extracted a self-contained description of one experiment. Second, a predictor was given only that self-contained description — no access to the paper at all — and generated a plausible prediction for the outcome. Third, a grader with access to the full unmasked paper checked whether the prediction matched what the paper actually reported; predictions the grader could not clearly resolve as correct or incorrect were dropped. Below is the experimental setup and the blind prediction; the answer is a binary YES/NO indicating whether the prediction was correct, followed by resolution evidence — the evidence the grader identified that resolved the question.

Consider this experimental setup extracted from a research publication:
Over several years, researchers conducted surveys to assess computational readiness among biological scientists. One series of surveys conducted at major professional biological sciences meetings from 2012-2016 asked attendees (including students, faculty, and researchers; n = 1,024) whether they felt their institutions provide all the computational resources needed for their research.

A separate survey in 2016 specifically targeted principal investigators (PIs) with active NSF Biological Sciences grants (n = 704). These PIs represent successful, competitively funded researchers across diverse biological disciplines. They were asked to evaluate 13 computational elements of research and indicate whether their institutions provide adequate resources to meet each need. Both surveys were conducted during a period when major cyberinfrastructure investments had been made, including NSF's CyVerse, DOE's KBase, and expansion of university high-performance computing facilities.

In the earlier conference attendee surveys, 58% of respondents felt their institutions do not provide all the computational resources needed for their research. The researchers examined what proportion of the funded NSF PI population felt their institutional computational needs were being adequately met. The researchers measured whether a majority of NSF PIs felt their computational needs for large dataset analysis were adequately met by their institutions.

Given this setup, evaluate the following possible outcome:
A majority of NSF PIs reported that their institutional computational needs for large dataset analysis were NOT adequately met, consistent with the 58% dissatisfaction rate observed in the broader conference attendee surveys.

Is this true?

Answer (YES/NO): YES